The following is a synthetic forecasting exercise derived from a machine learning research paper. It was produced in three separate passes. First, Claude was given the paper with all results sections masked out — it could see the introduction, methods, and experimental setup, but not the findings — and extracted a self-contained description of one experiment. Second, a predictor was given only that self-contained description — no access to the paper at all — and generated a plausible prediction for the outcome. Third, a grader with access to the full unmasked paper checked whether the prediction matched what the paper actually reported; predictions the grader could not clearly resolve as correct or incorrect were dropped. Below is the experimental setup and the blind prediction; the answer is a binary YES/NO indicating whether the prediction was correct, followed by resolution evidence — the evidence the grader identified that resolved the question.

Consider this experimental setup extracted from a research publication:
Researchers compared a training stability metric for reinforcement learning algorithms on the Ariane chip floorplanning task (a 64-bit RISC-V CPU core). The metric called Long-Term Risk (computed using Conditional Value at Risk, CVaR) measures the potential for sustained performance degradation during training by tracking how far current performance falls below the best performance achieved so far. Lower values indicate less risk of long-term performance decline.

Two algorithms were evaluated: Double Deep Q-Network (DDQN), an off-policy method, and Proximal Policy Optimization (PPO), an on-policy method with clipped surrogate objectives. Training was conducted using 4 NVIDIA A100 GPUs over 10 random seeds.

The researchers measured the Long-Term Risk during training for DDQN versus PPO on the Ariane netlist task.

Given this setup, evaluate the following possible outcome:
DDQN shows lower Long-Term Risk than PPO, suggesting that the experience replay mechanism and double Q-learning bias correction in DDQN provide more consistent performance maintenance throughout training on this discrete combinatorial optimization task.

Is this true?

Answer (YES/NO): NO